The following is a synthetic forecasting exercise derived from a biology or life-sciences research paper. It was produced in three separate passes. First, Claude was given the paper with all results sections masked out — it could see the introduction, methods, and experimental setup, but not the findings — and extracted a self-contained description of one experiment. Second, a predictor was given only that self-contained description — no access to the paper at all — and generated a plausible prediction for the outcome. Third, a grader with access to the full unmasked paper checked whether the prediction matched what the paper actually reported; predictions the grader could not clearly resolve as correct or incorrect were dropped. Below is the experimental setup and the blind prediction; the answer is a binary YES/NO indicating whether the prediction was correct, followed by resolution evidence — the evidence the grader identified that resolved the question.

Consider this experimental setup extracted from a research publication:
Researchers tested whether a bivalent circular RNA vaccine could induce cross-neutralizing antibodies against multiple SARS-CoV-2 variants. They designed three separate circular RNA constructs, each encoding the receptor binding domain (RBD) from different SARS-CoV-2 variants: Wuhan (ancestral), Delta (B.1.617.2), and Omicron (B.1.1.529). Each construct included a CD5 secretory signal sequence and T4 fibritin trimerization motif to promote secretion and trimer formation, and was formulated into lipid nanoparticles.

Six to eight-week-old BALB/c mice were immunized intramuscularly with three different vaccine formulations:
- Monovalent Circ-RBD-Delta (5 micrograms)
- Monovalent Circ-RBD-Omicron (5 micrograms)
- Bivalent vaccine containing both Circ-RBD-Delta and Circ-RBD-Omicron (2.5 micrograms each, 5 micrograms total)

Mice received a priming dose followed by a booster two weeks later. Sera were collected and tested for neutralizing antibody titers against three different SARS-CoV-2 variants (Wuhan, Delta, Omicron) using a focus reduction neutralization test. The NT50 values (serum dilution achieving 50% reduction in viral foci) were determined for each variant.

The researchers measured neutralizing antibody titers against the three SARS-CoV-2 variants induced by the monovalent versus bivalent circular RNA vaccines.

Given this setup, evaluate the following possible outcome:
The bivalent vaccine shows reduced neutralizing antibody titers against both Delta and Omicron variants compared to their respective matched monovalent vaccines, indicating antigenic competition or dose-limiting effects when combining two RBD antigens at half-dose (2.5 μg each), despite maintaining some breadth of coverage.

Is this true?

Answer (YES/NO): NO